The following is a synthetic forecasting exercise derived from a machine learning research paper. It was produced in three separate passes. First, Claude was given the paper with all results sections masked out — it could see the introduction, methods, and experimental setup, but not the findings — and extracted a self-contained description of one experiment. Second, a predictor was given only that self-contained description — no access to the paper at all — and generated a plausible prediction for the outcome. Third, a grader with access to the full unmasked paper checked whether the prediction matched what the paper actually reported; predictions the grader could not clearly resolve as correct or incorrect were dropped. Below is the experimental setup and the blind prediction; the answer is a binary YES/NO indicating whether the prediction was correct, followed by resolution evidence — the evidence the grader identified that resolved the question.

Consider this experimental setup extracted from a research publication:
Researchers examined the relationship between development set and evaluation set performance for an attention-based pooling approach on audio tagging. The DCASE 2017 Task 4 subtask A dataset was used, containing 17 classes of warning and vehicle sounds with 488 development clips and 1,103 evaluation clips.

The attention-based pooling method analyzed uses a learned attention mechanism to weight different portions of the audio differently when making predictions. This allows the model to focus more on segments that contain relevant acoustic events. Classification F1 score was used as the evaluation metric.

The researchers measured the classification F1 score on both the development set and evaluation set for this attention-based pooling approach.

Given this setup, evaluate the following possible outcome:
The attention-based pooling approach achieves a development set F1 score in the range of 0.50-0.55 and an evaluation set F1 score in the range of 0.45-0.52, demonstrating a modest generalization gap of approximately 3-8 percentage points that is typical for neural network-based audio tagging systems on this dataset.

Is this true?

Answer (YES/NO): NO